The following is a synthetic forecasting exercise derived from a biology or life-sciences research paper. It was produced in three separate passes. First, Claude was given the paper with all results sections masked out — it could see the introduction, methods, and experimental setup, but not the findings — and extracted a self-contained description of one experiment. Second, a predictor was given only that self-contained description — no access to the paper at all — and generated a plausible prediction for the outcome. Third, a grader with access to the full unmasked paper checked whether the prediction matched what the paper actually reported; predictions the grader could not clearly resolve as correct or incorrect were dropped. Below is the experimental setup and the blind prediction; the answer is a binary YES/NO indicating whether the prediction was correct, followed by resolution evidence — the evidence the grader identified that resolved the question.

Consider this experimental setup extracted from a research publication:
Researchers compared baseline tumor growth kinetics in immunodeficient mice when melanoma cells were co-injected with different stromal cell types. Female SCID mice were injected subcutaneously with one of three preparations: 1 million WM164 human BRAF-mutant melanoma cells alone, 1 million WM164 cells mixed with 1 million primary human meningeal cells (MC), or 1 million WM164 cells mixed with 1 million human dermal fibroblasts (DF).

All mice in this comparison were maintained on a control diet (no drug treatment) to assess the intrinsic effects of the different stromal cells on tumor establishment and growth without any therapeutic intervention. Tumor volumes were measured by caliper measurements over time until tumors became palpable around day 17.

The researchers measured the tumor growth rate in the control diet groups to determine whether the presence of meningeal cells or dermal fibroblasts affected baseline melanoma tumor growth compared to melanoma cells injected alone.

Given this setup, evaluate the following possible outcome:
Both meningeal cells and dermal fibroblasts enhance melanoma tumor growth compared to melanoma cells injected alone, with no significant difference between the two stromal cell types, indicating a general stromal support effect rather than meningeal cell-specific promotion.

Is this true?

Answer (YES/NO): NO